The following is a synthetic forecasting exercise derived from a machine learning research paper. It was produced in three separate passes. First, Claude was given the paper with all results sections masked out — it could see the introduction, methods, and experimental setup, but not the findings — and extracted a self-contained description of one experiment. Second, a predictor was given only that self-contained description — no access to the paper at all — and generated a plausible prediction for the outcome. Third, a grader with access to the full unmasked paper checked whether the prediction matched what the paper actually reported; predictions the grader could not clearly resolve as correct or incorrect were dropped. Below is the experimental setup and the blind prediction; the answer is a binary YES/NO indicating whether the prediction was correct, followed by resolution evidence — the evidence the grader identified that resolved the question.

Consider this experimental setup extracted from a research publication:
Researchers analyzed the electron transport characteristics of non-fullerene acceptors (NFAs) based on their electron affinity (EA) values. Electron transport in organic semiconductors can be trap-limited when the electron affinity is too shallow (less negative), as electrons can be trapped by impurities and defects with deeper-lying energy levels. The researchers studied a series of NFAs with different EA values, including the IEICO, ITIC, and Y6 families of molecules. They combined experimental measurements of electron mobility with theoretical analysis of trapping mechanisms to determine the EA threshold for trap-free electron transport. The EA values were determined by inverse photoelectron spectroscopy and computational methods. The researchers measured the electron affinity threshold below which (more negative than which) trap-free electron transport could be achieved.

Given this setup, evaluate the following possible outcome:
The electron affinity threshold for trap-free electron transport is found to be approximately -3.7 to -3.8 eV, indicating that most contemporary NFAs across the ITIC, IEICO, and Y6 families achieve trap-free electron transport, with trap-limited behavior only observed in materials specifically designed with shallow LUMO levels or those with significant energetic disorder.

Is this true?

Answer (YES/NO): NO